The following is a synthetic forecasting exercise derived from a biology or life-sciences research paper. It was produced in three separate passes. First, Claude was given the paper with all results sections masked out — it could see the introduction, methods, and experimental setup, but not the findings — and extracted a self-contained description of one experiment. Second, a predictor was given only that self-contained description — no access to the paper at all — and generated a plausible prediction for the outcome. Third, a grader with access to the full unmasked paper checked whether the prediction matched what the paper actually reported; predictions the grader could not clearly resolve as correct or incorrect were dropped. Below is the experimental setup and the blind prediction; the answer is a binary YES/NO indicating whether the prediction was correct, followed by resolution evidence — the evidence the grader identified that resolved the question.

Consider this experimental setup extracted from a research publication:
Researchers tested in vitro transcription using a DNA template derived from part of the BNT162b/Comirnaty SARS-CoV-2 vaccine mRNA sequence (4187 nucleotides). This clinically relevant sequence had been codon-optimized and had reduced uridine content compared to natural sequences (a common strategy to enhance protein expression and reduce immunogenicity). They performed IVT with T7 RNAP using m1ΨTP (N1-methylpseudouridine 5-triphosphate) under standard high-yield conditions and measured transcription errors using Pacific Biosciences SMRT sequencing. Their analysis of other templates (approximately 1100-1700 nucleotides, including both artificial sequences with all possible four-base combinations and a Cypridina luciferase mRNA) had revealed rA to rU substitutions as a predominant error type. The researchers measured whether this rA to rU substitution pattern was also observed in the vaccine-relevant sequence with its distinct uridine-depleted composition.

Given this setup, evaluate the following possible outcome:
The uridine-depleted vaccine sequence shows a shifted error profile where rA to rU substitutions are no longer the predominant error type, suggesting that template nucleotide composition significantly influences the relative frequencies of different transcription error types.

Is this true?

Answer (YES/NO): NO